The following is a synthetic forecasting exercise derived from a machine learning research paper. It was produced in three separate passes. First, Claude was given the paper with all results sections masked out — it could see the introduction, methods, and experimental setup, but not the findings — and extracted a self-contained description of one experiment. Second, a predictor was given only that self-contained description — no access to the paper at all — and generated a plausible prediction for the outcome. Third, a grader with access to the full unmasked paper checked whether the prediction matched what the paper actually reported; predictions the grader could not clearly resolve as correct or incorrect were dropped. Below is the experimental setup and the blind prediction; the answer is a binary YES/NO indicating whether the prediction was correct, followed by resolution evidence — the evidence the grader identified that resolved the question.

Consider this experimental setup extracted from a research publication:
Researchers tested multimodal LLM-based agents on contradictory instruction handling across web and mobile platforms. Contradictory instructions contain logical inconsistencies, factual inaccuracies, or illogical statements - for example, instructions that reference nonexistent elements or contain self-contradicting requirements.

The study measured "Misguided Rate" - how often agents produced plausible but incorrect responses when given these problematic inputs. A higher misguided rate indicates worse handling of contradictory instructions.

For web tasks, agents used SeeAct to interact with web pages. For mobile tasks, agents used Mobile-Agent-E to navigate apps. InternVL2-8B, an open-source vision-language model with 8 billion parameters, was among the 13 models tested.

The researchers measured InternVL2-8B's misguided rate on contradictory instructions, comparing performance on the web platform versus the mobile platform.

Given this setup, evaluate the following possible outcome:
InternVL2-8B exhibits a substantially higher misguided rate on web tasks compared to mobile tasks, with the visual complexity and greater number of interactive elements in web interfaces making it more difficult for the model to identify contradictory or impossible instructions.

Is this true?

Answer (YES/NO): NO